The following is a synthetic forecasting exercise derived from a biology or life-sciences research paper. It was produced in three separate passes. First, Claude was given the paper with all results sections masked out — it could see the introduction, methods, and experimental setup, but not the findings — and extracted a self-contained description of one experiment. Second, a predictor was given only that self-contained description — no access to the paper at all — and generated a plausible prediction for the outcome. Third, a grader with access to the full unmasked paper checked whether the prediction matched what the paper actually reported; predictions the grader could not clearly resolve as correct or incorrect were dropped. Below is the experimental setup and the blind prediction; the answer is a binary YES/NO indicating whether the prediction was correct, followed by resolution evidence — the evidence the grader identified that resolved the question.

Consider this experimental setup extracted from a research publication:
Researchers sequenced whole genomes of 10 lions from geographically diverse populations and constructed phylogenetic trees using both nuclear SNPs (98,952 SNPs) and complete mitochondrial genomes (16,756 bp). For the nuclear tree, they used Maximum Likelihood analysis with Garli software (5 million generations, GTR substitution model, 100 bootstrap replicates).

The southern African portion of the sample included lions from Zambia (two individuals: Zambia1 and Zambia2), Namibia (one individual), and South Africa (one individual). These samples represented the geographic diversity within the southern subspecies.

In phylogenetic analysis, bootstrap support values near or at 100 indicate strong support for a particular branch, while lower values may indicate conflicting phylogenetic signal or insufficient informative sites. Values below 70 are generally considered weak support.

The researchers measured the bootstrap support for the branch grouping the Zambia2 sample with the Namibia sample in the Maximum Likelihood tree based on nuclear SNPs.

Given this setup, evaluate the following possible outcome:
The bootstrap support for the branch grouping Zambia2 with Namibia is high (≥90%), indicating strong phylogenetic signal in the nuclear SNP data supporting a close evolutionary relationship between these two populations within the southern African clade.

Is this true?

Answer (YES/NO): YES